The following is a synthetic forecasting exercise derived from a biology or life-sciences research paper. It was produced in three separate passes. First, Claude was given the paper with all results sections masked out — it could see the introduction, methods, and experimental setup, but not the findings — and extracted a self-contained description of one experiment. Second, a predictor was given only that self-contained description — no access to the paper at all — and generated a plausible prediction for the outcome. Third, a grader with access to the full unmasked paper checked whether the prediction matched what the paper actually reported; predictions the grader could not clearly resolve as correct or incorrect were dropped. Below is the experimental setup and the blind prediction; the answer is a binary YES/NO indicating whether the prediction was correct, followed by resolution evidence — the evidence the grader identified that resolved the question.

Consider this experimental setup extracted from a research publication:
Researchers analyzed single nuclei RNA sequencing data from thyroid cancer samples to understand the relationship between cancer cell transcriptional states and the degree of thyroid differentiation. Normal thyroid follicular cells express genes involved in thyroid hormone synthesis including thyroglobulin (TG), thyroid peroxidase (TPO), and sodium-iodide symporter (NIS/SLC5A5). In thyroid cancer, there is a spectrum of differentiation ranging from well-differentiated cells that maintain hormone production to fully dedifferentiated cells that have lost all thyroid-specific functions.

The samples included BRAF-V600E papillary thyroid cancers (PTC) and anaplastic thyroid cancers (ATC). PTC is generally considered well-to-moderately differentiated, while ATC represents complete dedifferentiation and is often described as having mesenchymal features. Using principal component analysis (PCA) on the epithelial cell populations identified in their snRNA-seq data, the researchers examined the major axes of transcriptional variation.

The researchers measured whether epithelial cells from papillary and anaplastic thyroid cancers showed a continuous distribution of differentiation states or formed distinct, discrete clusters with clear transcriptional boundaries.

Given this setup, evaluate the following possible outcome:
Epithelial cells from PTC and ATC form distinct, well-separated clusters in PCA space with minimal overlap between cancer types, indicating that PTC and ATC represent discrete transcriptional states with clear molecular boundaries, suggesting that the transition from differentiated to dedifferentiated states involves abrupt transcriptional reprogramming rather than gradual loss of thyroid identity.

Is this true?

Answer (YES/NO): NO